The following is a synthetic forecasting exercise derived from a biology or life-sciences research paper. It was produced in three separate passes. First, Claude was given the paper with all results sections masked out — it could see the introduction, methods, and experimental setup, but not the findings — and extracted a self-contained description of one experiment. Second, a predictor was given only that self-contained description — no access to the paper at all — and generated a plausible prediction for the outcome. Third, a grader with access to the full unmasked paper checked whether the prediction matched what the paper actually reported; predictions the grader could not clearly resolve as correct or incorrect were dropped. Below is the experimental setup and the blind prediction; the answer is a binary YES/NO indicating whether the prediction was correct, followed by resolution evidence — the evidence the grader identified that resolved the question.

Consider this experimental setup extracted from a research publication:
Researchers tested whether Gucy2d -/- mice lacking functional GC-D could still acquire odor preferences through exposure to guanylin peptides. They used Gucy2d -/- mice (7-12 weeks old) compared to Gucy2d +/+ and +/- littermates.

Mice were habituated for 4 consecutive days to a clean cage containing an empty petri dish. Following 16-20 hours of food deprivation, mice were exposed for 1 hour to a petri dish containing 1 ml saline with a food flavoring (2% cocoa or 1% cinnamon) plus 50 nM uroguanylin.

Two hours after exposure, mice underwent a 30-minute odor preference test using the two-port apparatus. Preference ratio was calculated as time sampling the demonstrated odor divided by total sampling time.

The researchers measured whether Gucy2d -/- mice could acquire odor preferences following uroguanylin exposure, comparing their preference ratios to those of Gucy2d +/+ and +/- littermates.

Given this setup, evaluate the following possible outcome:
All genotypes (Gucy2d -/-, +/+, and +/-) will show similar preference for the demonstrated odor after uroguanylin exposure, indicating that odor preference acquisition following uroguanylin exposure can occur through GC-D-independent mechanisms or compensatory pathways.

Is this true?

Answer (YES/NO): NO